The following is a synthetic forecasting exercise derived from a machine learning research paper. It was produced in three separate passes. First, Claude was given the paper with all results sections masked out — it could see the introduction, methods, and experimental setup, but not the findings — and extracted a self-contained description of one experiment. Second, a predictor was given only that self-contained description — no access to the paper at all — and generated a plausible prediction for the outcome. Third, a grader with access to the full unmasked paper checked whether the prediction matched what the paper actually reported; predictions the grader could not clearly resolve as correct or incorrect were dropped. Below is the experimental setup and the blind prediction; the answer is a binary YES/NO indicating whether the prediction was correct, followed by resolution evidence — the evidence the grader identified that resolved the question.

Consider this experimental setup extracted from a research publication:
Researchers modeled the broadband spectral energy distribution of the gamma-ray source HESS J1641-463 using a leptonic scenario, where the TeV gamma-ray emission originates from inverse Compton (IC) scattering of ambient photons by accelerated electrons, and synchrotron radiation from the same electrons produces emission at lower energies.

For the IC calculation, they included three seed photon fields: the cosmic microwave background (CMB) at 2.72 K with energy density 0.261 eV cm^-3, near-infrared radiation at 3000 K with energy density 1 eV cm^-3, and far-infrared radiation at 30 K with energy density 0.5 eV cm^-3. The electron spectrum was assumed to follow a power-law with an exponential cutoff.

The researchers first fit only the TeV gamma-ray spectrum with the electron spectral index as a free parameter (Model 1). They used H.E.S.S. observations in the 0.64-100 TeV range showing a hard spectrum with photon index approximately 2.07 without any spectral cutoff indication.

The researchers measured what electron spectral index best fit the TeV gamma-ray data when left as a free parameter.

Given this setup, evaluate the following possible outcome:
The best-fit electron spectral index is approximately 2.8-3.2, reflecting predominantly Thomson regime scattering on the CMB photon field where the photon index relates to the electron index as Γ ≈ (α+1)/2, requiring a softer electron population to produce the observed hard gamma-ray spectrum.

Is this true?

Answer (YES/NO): NO